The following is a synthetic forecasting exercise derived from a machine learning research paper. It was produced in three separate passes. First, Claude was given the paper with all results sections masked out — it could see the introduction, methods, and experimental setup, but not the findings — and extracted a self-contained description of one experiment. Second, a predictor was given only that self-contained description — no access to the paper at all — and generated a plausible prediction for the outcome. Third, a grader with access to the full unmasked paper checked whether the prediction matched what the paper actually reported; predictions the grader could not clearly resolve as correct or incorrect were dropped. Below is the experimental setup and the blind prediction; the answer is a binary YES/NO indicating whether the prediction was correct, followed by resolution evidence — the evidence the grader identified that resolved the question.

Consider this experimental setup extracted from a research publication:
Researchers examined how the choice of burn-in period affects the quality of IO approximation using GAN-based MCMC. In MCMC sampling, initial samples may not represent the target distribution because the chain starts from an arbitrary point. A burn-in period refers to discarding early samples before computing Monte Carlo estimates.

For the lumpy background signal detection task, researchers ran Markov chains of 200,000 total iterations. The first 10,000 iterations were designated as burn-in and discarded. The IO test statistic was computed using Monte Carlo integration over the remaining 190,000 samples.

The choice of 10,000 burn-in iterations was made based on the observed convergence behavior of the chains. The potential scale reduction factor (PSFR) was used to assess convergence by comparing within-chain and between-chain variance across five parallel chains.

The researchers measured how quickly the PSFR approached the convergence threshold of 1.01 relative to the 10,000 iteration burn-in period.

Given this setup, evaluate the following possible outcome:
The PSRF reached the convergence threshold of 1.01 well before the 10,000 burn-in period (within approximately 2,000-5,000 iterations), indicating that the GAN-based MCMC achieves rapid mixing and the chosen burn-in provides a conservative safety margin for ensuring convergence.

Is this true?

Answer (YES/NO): NO